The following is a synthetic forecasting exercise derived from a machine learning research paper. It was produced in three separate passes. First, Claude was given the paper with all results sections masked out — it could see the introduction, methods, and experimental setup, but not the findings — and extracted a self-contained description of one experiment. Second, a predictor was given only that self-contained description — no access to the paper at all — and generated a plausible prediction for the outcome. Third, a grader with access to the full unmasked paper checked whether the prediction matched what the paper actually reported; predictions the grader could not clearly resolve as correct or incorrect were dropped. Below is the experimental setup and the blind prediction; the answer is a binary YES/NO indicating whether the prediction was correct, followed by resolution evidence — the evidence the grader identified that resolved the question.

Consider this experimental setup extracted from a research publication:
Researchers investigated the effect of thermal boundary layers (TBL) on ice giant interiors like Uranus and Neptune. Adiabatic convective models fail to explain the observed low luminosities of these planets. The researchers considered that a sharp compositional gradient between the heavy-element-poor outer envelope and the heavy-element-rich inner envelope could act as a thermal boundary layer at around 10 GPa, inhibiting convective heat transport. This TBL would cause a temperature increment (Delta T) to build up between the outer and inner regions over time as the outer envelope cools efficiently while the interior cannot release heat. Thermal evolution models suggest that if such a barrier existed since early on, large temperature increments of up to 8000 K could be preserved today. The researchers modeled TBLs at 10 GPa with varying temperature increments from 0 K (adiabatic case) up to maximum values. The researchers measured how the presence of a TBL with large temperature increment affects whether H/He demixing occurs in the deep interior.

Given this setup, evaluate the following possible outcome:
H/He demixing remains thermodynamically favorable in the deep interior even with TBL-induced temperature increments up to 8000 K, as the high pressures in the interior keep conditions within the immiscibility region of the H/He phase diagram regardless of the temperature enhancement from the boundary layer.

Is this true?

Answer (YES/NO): NO